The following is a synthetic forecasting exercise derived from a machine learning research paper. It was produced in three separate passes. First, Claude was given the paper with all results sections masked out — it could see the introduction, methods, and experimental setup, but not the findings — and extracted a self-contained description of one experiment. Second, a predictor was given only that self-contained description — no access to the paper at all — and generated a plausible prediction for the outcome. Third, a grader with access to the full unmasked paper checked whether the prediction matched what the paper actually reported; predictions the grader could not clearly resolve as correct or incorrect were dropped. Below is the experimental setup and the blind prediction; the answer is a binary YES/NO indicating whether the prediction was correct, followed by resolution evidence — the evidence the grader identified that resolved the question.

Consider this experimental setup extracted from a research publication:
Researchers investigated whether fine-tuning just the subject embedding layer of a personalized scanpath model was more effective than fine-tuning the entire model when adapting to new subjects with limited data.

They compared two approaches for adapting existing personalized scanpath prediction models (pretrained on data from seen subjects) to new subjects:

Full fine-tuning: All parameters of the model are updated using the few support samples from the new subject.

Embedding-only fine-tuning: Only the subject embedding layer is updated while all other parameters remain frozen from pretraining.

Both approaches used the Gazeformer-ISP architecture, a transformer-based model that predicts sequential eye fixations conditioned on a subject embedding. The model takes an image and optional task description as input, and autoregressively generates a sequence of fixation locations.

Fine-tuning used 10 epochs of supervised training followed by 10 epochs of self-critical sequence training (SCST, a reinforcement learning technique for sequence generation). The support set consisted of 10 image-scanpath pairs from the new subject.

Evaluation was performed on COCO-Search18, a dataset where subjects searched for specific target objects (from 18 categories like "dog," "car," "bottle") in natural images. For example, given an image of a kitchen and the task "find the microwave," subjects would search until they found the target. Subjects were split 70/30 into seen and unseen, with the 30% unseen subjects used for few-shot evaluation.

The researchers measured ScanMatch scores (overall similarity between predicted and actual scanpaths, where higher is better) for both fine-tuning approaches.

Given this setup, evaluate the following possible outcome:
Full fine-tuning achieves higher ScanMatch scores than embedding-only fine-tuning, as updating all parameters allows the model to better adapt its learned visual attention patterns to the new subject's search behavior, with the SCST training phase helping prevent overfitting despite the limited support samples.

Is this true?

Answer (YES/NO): NO